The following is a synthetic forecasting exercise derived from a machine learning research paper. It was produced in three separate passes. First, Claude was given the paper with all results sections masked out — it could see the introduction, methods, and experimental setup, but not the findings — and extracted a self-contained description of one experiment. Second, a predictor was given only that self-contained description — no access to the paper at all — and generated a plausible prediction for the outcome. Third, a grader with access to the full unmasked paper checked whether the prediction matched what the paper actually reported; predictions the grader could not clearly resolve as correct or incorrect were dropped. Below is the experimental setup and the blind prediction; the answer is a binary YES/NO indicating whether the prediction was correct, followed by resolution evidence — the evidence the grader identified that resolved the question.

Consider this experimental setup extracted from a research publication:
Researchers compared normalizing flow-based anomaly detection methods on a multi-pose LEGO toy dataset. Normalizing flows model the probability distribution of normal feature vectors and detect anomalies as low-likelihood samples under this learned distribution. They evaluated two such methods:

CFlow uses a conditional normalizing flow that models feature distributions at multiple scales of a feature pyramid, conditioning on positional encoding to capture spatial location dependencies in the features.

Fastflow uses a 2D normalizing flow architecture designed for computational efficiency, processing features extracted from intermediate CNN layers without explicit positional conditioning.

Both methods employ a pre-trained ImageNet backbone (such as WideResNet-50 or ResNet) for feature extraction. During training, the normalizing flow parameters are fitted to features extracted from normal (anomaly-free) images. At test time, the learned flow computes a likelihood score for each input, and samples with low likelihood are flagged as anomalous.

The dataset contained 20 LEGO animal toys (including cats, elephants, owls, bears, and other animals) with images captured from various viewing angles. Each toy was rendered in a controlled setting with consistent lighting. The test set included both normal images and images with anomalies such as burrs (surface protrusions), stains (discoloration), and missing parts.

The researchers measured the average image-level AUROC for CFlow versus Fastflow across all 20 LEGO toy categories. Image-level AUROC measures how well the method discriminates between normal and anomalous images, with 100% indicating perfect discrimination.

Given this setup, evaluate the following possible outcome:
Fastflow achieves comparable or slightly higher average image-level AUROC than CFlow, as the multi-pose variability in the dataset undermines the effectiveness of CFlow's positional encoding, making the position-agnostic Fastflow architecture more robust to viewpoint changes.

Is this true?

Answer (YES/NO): NO